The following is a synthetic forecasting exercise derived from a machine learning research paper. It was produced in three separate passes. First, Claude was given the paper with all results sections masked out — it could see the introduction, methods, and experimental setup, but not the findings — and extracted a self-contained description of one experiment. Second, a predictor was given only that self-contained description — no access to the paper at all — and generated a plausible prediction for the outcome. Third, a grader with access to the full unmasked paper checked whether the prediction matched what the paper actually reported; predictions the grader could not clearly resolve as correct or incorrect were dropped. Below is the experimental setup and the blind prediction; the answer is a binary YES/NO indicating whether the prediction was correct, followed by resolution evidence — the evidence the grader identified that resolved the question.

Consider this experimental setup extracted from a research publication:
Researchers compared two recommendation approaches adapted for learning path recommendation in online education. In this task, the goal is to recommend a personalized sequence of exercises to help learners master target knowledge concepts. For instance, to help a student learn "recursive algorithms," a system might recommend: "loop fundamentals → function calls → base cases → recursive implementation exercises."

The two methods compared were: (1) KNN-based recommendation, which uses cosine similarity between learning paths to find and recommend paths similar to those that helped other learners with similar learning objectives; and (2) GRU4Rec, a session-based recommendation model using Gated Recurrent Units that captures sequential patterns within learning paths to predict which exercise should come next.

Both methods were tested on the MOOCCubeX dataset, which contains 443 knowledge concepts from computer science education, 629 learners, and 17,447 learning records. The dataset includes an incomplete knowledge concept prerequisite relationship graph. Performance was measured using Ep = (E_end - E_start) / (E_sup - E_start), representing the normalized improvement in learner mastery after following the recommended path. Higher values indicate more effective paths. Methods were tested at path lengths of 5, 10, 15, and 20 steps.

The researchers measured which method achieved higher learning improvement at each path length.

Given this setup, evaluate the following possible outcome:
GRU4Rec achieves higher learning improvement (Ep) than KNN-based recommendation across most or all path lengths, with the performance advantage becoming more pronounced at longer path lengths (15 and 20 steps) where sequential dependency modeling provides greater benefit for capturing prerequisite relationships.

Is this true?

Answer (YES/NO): NO